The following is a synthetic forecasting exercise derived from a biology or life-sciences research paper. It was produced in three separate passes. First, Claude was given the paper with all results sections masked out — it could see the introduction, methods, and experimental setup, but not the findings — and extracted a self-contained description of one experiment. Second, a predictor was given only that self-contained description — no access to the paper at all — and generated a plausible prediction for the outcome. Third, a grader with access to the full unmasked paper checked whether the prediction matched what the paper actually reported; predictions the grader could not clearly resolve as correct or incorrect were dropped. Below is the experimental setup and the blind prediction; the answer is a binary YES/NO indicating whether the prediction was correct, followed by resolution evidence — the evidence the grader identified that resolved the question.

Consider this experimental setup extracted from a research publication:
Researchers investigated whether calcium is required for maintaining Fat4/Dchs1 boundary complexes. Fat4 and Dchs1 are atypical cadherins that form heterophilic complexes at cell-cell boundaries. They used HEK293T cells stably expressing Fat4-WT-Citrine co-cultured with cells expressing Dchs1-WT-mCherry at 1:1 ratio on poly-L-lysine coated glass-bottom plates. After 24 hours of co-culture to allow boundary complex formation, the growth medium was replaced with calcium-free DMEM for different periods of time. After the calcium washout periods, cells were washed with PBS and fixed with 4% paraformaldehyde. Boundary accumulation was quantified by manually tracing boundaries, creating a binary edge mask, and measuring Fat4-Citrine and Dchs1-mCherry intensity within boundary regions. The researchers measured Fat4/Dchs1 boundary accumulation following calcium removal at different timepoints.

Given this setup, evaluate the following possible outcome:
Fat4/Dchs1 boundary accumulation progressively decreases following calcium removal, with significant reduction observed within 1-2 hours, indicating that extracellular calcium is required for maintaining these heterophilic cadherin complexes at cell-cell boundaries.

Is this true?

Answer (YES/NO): YES